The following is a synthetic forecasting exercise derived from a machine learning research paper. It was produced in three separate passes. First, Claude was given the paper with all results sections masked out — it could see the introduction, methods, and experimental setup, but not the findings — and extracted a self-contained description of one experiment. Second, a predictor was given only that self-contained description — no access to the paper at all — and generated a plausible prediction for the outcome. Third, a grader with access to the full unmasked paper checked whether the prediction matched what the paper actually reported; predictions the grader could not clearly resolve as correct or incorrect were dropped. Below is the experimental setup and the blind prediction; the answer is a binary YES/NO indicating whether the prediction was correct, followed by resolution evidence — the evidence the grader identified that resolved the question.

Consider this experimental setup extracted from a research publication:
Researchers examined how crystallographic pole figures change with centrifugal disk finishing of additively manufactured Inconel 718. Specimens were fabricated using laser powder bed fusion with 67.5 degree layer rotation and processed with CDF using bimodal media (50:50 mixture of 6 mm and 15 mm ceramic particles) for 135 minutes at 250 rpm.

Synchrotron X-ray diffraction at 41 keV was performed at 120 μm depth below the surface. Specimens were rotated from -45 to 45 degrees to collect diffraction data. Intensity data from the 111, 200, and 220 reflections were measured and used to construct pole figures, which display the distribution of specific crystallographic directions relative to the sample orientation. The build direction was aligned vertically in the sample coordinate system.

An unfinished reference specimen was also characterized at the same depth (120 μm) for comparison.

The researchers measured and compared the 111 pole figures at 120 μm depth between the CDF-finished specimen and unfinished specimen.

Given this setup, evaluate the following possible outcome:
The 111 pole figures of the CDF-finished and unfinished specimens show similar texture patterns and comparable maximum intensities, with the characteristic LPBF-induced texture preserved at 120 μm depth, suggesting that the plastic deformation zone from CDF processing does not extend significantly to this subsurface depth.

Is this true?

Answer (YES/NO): NO